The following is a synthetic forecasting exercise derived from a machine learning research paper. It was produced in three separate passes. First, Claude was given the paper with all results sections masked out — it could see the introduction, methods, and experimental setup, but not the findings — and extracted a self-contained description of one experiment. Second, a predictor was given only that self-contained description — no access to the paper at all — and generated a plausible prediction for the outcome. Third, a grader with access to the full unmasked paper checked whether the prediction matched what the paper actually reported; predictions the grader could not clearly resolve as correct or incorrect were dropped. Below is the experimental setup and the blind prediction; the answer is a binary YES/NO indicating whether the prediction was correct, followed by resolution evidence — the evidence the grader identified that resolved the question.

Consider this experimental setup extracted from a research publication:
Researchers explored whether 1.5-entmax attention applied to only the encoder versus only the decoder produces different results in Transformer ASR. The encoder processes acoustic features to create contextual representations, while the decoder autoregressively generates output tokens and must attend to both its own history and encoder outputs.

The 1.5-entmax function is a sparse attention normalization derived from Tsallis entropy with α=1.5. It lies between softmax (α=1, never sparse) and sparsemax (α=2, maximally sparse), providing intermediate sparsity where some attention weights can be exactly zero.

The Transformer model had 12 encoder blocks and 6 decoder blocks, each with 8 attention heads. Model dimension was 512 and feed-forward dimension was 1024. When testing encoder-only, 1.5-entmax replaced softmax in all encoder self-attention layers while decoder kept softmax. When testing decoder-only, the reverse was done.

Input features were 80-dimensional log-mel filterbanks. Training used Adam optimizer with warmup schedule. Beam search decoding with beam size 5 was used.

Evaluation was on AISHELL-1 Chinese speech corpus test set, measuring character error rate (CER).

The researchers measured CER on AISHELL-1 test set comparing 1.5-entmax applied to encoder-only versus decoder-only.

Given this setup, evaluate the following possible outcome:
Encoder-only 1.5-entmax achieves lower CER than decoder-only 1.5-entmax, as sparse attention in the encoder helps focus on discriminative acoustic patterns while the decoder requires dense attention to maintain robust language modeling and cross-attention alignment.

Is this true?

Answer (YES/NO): YES